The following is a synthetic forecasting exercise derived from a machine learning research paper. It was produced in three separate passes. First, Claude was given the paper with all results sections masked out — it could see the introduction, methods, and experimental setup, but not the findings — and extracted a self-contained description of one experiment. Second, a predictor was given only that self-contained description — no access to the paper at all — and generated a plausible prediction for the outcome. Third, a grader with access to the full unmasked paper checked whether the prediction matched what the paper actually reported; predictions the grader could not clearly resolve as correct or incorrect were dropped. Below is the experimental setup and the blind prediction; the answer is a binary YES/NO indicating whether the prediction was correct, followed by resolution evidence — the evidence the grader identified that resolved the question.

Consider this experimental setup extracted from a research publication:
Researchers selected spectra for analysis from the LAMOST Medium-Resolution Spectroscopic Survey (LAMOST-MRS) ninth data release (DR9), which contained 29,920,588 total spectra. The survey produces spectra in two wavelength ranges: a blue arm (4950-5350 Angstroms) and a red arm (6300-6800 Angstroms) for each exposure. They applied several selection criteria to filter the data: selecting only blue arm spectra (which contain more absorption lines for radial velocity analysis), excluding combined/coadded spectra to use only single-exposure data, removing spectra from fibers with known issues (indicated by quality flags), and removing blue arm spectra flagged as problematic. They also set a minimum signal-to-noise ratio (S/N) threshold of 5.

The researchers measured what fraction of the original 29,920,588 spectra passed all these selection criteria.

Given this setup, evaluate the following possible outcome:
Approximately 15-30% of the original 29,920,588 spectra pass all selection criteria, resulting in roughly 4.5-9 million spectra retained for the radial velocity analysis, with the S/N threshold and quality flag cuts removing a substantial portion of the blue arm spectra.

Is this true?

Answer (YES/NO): YES